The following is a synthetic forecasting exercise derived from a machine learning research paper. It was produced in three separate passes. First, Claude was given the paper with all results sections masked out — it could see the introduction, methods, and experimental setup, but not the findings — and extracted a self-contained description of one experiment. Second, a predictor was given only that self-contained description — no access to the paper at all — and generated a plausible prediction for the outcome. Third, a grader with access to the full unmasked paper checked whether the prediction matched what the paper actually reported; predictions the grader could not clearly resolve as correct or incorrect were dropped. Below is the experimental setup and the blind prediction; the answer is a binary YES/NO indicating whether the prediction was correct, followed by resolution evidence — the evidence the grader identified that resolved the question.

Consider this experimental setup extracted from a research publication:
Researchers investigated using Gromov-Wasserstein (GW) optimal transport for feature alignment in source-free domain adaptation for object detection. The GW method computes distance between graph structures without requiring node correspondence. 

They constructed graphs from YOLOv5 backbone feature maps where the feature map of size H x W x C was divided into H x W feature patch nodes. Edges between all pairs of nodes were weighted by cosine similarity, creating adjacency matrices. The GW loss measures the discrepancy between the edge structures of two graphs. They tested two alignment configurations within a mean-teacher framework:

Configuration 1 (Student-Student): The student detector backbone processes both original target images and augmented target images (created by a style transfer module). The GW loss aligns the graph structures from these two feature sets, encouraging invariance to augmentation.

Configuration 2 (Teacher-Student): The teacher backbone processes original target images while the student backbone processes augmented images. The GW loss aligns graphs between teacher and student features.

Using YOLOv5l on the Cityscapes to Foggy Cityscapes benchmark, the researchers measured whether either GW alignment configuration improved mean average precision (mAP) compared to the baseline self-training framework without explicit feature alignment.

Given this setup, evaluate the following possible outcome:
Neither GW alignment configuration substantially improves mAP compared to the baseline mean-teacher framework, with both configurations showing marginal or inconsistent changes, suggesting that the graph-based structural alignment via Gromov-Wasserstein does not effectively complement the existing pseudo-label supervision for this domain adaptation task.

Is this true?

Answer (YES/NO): YES